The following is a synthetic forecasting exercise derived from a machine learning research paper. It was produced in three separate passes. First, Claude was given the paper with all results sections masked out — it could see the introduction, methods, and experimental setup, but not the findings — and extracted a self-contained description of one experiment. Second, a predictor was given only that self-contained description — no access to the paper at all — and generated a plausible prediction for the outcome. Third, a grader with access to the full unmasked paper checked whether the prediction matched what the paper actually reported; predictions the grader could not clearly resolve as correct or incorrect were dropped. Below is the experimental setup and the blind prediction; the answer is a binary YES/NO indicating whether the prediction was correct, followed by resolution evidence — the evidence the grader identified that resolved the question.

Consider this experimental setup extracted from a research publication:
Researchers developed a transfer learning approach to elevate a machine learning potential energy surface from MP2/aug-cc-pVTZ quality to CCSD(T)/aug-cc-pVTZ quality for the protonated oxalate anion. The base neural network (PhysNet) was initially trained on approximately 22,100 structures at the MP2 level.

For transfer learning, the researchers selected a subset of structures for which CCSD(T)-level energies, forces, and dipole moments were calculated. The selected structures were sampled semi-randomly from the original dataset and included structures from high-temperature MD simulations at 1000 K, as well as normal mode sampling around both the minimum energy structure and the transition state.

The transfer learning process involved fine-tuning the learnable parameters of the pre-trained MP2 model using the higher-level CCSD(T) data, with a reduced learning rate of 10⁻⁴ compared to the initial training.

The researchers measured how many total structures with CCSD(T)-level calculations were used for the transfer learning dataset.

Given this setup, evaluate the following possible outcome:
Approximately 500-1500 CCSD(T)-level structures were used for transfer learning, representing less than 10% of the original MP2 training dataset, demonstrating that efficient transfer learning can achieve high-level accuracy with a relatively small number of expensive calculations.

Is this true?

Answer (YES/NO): NO